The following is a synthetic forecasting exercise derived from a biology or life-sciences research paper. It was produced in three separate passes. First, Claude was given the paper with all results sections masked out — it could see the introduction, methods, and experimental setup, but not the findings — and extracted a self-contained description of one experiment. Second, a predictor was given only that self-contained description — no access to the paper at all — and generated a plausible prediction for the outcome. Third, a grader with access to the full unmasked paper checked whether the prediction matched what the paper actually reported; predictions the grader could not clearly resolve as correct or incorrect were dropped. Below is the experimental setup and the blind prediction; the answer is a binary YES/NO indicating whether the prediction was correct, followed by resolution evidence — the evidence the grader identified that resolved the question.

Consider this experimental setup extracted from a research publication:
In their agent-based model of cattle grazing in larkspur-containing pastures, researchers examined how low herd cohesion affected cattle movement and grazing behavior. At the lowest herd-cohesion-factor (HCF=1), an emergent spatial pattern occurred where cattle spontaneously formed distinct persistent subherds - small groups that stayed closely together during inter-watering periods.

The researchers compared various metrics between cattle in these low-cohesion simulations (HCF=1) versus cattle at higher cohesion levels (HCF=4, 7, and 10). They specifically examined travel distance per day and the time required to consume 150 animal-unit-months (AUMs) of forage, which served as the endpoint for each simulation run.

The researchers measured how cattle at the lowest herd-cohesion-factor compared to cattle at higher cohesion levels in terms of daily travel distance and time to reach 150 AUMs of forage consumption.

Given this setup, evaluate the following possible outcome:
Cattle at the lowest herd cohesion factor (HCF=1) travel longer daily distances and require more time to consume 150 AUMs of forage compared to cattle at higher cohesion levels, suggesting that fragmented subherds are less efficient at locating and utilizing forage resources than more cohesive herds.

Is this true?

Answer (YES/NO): NO